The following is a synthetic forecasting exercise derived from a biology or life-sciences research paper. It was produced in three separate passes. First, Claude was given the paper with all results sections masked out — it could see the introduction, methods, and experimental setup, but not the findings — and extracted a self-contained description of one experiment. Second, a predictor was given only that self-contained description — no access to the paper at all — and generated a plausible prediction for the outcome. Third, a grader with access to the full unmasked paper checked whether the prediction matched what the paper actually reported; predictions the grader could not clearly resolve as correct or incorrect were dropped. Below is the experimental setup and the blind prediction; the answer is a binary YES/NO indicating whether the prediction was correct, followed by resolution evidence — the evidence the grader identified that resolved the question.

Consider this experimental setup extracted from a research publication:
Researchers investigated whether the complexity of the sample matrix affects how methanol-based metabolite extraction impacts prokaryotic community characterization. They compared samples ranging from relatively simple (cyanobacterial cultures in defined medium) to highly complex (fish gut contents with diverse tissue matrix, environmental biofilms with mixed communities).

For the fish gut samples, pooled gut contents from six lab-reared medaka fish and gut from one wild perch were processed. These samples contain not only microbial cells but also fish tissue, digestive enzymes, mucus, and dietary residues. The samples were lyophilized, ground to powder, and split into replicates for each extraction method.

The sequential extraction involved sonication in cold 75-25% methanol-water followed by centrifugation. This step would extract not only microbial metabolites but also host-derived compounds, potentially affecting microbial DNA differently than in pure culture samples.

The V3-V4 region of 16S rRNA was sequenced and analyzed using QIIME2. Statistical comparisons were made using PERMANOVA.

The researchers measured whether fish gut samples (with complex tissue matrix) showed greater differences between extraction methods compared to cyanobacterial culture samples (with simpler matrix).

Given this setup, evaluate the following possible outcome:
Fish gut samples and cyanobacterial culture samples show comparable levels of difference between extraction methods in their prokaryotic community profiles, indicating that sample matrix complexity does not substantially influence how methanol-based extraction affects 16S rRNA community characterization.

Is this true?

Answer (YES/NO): YES